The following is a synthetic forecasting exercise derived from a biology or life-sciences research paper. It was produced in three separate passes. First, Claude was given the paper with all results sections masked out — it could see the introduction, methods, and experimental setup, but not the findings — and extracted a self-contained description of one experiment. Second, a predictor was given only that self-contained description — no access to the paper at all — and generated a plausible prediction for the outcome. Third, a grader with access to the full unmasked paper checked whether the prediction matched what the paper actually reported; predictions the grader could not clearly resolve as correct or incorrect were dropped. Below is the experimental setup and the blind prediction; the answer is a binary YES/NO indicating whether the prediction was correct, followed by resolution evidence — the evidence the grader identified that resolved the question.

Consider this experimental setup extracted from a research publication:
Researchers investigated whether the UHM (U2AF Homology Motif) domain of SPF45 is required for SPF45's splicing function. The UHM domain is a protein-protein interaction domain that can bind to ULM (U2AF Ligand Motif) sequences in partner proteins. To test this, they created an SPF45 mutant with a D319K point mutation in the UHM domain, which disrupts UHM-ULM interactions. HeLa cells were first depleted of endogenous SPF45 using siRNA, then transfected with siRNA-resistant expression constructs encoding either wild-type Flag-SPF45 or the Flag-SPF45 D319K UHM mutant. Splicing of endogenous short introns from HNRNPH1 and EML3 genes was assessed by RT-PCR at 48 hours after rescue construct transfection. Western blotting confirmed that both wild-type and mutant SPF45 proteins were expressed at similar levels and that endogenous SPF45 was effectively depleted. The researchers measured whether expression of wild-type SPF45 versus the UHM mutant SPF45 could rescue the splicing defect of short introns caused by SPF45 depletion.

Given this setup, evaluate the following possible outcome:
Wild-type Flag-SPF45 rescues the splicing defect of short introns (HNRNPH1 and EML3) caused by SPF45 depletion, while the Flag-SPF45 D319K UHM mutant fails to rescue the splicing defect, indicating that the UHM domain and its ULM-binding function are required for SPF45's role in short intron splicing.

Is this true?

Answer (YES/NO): YES